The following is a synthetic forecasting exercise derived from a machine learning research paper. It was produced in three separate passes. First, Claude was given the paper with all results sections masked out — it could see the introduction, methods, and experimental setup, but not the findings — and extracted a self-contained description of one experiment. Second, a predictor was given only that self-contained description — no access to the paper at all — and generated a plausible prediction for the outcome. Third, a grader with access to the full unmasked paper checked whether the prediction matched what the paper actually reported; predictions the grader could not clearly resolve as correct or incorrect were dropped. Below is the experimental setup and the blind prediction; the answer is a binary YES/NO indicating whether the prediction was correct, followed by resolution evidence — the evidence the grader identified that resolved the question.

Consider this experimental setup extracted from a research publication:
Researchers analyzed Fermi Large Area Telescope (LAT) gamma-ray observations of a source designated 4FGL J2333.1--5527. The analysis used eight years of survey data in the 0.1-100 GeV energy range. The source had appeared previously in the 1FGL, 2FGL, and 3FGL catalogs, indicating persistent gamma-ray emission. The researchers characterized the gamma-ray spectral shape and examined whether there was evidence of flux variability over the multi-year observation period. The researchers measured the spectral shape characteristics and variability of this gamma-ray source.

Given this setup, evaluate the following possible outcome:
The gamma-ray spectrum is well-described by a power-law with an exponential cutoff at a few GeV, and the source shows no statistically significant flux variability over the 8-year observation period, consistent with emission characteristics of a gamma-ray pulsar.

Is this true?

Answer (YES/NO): YES